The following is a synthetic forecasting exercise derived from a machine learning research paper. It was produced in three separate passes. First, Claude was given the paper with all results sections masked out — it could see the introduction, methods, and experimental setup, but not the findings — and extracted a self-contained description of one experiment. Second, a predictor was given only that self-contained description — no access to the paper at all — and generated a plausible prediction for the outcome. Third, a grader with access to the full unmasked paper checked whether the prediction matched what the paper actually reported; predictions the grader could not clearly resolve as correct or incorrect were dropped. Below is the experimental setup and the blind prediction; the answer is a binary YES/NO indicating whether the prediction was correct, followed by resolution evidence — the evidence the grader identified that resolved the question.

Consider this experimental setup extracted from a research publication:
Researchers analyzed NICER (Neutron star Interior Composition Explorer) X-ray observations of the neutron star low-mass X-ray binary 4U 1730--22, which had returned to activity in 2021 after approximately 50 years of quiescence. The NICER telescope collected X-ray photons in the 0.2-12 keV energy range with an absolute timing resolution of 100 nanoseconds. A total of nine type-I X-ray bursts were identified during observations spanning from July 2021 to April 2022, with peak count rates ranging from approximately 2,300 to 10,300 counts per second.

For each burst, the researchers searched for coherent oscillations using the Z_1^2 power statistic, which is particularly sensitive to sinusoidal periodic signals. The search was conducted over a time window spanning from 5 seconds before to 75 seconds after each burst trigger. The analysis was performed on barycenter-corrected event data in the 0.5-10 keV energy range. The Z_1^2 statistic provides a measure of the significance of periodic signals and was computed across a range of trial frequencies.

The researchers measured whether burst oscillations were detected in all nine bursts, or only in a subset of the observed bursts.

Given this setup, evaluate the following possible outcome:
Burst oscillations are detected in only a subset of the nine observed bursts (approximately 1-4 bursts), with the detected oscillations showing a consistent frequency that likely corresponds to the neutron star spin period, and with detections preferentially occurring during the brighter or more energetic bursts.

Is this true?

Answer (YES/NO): NO